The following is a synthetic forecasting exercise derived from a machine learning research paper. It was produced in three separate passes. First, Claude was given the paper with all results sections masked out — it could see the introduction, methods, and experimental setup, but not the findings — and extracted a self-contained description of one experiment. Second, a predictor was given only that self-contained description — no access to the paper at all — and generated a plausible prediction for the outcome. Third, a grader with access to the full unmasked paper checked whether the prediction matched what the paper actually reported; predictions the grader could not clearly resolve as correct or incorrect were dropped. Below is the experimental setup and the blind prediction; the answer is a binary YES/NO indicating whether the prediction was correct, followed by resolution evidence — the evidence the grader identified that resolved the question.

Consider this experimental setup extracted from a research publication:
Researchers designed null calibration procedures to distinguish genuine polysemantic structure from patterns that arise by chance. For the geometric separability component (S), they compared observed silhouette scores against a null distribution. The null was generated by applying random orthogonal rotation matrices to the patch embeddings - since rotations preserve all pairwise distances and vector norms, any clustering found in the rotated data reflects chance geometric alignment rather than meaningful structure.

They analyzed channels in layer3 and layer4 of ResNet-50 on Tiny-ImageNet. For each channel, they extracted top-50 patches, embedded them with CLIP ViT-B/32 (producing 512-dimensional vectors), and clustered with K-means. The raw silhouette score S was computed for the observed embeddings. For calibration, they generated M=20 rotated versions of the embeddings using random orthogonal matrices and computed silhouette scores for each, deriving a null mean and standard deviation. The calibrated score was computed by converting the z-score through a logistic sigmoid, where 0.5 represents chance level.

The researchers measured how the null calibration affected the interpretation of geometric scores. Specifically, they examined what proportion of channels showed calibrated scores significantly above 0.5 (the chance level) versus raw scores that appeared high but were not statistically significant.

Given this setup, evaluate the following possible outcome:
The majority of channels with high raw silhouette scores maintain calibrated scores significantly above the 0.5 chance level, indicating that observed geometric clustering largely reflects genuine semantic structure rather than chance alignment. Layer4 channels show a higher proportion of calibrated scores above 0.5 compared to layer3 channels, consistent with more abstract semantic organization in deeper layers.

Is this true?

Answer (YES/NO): YES